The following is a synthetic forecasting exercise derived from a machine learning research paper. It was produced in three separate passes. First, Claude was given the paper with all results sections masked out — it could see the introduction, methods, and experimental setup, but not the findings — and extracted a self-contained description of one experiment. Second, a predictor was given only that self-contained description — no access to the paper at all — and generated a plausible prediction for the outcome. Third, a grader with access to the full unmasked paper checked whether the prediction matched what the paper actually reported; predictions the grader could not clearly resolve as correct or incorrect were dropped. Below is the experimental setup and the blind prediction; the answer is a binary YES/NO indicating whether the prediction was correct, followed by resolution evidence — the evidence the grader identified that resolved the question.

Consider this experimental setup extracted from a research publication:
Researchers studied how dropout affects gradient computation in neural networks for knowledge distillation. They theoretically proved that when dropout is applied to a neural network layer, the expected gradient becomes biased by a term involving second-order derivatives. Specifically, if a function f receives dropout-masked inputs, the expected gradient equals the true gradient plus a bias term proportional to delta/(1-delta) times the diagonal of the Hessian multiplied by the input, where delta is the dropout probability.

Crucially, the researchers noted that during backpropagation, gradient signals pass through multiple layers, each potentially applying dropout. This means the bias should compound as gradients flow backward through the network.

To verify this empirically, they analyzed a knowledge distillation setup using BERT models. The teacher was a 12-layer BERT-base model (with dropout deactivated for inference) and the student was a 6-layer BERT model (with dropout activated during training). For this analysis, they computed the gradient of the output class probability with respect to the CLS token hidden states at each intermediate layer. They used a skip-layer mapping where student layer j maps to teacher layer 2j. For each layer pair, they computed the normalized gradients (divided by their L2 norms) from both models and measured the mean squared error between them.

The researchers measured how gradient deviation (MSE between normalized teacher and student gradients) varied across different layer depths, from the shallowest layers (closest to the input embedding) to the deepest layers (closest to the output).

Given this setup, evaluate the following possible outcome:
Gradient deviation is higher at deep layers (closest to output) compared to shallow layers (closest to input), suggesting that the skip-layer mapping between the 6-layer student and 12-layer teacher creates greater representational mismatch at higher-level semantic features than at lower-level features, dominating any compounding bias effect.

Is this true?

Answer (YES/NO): NO